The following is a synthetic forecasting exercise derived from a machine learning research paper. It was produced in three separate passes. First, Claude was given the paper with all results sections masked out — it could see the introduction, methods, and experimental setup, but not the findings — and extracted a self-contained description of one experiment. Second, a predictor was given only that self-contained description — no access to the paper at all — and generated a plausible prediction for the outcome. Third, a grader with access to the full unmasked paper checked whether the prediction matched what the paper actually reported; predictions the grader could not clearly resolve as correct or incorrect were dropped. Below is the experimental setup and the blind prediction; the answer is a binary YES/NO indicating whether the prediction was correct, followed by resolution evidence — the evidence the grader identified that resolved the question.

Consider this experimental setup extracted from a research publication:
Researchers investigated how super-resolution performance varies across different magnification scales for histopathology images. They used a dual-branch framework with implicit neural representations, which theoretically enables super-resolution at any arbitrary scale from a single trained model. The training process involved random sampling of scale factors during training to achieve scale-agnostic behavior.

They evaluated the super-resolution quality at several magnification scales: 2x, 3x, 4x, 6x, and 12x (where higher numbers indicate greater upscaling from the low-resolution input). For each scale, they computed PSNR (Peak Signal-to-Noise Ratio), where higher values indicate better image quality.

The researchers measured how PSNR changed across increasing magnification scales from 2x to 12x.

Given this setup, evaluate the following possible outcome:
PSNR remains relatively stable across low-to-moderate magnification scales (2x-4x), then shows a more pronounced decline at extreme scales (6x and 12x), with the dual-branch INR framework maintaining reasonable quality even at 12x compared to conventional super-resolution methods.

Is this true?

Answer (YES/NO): NO